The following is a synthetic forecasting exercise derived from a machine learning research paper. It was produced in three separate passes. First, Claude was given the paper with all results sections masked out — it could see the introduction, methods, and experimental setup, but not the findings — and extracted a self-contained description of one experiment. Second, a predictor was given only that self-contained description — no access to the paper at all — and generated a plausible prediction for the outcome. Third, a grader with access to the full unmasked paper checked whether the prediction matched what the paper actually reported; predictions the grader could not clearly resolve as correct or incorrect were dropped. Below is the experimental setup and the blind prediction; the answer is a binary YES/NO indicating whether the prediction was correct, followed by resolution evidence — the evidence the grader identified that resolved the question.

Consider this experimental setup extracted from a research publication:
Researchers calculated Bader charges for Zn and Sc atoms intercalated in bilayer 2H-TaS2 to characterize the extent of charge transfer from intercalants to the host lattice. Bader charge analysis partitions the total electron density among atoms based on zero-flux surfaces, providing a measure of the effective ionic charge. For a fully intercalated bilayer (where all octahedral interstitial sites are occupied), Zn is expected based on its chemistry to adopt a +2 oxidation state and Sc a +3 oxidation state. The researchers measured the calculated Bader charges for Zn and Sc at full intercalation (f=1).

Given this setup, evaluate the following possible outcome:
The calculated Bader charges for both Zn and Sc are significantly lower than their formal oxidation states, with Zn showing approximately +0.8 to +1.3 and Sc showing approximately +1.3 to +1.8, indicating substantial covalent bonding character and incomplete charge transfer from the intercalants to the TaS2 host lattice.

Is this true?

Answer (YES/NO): YES